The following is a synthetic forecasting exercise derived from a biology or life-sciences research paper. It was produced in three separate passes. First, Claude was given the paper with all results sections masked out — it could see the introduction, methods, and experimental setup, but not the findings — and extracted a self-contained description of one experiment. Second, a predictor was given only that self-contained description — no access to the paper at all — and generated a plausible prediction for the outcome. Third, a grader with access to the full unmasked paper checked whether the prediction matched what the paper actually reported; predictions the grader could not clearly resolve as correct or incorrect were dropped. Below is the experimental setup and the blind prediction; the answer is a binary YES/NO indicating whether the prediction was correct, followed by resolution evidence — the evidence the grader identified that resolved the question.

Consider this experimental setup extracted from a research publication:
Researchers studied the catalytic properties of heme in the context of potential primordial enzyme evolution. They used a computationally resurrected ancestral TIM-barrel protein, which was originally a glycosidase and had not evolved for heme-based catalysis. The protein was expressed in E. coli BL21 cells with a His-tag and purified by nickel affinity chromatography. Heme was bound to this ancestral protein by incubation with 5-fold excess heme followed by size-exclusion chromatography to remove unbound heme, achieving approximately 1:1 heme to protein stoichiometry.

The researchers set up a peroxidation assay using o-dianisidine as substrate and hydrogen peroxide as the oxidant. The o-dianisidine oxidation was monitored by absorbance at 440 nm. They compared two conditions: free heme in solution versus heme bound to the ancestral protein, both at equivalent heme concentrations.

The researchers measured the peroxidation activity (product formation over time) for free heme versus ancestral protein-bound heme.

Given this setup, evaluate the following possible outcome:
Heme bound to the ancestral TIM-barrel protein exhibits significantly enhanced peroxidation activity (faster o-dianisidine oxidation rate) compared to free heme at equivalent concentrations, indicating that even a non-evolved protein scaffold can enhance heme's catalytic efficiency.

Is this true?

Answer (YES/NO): NO